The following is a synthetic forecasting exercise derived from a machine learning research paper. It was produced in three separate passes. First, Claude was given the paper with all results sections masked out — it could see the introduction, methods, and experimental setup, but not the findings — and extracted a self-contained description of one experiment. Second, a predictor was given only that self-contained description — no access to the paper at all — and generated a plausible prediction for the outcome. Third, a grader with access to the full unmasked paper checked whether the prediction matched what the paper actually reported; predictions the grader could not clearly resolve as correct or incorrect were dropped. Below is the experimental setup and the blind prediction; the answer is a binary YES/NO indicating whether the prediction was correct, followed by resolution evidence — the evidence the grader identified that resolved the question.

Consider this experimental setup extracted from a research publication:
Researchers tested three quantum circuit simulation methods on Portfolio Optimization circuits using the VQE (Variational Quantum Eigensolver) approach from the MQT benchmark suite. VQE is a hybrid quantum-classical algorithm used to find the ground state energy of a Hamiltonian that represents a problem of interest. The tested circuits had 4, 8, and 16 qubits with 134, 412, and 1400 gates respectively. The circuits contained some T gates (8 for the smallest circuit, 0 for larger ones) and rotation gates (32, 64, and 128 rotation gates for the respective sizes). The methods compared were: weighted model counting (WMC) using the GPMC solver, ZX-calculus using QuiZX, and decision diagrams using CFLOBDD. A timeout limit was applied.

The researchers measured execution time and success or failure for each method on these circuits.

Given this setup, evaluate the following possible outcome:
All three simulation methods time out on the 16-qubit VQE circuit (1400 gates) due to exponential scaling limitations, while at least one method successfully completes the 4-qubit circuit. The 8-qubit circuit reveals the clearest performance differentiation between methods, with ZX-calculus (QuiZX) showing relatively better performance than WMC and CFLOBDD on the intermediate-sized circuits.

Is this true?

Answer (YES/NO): NO